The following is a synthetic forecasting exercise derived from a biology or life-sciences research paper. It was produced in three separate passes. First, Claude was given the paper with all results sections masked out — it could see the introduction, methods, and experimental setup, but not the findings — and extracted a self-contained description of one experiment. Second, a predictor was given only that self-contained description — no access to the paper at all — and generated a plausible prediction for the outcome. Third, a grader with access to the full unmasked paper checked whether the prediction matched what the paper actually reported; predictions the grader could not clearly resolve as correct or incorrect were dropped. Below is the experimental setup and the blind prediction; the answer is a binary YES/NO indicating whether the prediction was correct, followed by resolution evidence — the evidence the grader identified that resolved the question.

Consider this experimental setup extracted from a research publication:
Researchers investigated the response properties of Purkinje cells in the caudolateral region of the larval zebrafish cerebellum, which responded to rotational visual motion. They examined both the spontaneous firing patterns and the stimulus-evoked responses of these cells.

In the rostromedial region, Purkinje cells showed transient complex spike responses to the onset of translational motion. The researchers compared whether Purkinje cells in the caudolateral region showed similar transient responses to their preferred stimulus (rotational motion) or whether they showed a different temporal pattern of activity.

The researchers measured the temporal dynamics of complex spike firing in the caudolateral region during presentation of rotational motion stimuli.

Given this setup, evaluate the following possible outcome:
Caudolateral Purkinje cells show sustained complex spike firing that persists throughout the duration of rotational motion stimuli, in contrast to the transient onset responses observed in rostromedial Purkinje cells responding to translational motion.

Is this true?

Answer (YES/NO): YES